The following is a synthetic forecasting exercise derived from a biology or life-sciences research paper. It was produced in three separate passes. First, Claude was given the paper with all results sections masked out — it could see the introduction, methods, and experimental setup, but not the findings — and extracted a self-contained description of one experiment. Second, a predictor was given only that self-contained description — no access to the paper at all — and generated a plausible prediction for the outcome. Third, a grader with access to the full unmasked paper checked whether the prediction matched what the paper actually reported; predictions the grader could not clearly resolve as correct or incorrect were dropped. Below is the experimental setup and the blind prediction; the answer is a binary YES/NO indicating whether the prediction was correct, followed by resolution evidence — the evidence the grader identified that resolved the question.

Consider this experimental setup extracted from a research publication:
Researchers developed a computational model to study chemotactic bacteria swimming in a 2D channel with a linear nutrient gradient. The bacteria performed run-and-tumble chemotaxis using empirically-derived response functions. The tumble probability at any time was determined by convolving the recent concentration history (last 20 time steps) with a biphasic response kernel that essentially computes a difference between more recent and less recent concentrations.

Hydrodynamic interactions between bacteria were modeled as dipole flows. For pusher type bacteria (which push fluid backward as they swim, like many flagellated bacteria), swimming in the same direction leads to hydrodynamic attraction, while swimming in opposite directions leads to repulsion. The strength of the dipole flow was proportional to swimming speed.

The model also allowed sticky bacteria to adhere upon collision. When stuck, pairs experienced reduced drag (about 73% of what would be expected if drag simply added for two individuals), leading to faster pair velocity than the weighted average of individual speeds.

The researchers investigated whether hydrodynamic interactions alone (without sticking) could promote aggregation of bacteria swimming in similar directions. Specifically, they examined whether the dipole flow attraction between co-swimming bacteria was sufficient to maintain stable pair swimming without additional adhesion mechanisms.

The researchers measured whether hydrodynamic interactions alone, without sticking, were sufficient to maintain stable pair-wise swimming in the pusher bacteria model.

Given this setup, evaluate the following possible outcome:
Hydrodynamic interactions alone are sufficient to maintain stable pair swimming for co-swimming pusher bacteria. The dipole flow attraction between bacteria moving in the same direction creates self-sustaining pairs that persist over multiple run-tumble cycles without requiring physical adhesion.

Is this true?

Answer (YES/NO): NO